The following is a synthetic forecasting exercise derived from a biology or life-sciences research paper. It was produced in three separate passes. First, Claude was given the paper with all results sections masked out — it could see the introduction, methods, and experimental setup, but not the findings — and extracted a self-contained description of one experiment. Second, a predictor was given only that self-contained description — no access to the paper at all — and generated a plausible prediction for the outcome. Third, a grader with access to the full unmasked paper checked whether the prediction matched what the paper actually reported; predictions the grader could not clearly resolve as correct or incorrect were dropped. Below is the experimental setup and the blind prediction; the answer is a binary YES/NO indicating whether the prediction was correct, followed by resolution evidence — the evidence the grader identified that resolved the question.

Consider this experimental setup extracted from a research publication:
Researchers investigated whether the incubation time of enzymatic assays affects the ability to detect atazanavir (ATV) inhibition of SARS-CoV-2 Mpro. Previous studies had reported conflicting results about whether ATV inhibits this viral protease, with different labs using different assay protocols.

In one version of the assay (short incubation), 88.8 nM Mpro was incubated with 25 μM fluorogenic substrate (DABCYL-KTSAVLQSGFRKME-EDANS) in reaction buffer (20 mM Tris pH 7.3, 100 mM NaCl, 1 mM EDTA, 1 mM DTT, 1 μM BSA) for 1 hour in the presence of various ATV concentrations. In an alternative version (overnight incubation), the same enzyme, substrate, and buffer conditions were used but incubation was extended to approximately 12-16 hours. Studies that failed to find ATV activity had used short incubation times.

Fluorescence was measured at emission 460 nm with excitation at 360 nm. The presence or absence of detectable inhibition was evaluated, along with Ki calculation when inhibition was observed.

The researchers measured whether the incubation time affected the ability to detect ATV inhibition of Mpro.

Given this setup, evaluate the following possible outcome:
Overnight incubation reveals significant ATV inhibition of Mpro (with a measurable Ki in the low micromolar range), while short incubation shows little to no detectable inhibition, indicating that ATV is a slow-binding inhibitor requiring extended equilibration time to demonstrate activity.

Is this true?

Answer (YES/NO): NO